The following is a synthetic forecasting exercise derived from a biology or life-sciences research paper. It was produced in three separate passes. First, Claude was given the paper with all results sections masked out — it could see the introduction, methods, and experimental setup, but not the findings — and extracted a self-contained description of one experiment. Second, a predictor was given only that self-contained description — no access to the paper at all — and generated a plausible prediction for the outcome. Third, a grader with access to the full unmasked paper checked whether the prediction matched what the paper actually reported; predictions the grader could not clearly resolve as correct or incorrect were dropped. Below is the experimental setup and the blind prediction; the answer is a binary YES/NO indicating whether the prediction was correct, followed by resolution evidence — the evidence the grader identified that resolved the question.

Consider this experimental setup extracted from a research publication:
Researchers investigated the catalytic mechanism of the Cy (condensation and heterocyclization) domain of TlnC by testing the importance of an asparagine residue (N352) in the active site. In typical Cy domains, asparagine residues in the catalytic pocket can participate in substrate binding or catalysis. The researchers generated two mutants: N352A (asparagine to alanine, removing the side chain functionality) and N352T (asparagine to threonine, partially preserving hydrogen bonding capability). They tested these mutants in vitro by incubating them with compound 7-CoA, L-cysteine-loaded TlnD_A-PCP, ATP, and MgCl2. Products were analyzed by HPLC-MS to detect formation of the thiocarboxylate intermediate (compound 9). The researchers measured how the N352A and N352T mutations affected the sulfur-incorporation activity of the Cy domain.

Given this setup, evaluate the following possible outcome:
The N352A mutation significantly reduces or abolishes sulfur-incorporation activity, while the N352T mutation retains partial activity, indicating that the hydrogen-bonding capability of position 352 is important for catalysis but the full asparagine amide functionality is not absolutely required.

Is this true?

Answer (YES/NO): NO